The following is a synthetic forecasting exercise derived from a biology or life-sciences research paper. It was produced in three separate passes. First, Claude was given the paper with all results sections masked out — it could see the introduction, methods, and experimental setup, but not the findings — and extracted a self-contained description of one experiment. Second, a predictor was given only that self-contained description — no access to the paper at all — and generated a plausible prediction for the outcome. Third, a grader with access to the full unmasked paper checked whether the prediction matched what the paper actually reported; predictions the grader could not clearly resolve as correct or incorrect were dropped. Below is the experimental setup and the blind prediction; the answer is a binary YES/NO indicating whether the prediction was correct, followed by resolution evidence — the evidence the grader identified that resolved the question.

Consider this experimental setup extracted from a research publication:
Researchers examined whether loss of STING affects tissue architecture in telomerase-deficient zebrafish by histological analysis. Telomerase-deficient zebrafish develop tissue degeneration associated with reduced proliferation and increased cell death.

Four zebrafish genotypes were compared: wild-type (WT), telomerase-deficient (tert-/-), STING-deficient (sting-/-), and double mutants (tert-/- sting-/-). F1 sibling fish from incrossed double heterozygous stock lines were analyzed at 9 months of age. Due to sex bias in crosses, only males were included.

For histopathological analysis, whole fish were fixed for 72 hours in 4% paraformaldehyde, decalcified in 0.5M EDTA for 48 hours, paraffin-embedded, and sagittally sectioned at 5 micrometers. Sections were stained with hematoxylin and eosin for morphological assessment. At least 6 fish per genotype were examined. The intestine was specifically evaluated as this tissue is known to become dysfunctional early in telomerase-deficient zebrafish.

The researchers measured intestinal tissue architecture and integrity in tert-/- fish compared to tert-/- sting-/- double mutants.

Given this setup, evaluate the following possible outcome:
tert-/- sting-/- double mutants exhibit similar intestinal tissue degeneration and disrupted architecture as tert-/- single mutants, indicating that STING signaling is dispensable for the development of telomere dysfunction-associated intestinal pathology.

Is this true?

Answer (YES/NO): NO